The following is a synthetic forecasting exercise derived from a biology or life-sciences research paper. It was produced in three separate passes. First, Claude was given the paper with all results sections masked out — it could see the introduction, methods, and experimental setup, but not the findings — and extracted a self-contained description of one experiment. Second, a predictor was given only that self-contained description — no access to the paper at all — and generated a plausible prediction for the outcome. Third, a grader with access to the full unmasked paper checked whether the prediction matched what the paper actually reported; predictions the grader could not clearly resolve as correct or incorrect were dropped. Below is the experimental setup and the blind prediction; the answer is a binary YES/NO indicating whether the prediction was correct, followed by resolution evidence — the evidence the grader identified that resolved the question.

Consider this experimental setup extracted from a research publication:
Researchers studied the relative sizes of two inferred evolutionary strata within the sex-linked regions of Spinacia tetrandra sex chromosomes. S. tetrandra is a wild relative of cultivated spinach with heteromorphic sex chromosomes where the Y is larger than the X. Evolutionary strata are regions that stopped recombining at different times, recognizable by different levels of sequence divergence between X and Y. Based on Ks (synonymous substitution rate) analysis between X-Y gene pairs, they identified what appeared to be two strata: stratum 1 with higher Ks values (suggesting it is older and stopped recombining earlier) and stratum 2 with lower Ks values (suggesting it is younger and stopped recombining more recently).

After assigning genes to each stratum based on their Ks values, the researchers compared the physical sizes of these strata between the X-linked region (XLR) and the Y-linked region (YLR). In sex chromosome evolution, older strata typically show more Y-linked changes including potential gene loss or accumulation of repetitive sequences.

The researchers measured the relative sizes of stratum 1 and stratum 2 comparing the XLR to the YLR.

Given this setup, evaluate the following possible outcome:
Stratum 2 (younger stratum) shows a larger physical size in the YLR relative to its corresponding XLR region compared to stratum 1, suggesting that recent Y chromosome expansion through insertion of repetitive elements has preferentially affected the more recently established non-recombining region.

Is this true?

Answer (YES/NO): NO